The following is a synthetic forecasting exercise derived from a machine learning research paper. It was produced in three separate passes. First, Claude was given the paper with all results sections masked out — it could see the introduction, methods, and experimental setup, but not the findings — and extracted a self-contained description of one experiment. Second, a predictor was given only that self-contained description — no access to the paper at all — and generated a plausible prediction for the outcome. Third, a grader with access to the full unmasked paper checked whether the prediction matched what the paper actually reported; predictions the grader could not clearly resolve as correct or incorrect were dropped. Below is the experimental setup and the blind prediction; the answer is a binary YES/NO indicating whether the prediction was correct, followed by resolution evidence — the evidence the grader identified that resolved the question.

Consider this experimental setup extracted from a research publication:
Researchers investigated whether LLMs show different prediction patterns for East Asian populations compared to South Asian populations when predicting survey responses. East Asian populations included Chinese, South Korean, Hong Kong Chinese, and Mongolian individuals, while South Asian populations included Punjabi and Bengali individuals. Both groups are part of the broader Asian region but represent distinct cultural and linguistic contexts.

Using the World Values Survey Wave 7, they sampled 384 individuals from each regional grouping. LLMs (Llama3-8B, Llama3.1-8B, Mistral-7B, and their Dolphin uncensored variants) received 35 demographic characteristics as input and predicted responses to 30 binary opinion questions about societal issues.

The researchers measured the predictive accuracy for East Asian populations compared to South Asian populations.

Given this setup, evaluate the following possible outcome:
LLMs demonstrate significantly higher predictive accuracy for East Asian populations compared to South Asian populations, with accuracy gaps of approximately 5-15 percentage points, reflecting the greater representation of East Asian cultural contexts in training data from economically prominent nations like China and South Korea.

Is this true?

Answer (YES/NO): YES